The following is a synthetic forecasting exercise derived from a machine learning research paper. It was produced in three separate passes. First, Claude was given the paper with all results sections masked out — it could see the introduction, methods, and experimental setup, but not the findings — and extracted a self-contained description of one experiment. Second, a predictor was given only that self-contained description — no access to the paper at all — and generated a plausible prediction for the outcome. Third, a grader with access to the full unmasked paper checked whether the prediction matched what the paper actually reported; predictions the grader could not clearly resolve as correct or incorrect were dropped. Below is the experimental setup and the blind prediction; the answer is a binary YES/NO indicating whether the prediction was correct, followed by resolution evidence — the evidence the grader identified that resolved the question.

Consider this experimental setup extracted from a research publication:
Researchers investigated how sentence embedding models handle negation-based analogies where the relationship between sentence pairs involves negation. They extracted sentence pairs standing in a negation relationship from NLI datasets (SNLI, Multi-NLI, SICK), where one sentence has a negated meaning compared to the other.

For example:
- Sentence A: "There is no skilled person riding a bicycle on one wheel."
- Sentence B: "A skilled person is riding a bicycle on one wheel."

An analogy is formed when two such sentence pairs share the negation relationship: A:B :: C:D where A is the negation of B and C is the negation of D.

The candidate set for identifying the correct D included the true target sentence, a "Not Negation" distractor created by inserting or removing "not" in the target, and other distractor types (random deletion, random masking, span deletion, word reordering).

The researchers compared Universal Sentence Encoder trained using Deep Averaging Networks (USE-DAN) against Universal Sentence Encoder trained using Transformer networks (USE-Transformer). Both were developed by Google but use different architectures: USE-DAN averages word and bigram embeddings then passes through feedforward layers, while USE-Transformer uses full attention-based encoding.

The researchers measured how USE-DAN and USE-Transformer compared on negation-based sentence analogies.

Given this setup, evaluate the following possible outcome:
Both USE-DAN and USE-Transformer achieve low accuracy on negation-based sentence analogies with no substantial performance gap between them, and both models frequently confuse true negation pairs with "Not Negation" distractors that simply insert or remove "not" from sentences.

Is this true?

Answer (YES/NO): NO